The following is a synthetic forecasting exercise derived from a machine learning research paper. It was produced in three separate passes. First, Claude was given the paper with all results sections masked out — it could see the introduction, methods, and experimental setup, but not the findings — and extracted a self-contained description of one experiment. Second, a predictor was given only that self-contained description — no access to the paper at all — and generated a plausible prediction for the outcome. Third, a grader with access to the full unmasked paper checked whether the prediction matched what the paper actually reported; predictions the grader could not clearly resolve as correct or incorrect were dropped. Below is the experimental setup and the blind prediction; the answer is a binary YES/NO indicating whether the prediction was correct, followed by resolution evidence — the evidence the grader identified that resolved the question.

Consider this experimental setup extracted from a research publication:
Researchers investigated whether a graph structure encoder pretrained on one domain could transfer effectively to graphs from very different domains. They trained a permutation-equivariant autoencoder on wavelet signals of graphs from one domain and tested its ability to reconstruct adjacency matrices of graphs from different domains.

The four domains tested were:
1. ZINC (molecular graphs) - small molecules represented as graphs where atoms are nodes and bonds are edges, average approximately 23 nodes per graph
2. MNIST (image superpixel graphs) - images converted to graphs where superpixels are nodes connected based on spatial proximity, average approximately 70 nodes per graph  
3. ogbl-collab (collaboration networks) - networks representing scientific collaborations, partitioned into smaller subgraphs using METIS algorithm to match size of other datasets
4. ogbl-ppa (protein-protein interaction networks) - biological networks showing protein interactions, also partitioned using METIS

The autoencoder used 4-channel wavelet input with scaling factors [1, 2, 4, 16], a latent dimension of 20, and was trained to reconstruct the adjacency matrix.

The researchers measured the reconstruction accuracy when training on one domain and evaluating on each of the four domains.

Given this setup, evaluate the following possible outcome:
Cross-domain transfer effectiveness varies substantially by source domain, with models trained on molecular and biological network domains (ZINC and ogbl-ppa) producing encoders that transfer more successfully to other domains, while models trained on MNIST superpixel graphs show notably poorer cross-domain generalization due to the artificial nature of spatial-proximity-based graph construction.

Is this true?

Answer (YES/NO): NO